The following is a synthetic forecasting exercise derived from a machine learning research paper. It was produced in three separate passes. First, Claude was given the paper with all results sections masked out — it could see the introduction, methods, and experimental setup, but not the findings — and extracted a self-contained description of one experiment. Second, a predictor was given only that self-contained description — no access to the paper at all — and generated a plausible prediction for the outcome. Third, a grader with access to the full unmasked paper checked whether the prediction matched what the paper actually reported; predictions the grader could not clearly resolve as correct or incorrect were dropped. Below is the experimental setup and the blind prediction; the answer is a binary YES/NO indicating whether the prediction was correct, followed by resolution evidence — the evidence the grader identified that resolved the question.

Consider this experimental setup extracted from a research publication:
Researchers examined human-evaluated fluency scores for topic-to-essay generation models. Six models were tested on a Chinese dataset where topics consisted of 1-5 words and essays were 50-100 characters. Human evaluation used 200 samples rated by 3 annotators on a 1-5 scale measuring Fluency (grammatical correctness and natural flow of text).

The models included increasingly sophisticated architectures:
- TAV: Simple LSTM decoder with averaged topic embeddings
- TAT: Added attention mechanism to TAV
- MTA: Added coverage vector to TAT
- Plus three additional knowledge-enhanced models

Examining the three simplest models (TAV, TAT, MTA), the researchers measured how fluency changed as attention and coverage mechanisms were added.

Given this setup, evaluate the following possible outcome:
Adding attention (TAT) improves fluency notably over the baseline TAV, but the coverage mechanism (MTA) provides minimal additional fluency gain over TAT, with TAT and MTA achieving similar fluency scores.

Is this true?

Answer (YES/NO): NO